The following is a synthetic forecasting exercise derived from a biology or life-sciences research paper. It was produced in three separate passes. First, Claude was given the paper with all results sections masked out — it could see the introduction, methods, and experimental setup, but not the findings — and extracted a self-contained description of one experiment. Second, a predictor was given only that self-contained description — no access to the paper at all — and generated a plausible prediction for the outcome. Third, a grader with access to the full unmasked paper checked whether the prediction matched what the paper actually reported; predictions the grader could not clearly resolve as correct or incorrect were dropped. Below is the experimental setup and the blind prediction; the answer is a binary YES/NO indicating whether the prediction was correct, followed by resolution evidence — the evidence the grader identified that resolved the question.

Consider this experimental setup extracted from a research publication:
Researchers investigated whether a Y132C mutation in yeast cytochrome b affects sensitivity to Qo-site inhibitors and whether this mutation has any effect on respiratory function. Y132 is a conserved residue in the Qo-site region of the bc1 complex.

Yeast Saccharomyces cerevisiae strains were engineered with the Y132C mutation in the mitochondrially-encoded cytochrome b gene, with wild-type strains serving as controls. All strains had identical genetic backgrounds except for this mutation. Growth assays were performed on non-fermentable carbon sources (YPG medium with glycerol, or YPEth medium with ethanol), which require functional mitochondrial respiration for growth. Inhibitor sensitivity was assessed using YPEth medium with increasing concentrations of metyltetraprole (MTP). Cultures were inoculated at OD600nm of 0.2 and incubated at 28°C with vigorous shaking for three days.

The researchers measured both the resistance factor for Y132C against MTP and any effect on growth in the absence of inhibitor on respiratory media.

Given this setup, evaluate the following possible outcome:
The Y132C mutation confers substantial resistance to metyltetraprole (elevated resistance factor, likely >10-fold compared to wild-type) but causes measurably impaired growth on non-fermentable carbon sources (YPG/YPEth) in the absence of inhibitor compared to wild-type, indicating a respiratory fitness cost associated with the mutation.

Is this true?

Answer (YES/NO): YES